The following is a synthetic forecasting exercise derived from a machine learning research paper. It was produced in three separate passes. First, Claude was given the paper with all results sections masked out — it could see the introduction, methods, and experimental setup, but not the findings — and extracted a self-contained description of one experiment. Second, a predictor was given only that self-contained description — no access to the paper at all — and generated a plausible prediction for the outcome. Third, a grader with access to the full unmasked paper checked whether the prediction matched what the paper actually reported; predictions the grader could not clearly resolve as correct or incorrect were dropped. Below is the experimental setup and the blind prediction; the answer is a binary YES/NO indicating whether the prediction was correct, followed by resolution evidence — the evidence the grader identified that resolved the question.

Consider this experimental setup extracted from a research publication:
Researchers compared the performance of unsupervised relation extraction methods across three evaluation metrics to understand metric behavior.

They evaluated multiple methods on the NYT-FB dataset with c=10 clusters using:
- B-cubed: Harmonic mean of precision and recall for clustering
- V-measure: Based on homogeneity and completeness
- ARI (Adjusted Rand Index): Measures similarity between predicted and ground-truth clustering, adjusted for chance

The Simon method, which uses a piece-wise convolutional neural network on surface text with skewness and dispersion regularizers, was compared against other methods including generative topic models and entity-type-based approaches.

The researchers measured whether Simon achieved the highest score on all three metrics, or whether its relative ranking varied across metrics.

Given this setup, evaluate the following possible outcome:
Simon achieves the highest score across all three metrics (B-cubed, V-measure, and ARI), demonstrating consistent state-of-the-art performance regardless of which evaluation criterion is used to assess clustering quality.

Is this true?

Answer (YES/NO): NO